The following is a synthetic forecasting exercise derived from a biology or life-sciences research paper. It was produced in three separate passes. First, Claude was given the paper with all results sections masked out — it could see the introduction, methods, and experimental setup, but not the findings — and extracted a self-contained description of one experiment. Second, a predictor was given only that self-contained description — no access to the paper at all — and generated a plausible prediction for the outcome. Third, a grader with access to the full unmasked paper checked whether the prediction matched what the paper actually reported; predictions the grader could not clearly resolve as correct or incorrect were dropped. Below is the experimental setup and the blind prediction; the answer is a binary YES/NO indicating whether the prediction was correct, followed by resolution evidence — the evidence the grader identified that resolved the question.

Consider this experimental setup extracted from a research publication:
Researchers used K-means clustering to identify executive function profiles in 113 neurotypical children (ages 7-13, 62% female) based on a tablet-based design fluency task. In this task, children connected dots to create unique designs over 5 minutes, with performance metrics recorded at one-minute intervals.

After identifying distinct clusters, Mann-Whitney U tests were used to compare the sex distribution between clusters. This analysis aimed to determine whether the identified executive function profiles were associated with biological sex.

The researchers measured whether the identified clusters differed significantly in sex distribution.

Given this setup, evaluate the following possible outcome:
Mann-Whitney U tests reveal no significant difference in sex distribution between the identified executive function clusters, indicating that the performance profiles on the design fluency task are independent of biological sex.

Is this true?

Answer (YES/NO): YES